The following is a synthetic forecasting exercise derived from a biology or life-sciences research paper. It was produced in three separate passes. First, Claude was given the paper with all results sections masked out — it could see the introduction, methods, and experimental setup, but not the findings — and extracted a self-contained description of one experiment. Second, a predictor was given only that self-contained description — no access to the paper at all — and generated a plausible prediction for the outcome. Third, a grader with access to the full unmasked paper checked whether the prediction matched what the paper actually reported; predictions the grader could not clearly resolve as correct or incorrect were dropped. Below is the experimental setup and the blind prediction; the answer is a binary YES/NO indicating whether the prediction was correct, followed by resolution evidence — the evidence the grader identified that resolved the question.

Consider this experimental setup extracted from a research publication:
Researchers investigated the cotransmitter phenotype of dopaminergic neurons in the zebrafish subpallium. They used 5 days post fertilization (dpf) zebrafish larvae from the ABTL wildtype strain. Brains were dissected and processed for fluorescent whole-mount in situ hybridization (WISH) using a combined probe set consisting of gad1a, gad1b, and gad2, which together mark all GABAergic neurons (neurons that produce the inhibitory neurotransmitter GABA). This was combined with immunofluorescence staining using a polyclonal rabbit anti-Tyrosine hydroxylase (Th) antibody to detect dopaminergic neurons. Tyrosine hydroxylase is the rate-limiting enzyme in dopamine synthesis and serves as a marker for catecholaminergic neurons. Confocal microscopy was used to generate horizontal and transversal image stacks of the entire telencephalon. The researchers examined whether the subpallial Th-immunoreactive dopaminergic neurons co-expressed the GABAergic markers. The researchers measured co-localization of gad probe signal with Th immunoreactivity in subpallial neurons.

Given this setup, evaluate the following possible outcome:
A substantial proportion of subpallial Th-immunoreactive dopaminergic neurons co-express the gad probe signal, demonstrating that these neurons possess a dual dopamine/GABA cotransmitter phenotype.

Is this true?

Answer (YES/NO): YES